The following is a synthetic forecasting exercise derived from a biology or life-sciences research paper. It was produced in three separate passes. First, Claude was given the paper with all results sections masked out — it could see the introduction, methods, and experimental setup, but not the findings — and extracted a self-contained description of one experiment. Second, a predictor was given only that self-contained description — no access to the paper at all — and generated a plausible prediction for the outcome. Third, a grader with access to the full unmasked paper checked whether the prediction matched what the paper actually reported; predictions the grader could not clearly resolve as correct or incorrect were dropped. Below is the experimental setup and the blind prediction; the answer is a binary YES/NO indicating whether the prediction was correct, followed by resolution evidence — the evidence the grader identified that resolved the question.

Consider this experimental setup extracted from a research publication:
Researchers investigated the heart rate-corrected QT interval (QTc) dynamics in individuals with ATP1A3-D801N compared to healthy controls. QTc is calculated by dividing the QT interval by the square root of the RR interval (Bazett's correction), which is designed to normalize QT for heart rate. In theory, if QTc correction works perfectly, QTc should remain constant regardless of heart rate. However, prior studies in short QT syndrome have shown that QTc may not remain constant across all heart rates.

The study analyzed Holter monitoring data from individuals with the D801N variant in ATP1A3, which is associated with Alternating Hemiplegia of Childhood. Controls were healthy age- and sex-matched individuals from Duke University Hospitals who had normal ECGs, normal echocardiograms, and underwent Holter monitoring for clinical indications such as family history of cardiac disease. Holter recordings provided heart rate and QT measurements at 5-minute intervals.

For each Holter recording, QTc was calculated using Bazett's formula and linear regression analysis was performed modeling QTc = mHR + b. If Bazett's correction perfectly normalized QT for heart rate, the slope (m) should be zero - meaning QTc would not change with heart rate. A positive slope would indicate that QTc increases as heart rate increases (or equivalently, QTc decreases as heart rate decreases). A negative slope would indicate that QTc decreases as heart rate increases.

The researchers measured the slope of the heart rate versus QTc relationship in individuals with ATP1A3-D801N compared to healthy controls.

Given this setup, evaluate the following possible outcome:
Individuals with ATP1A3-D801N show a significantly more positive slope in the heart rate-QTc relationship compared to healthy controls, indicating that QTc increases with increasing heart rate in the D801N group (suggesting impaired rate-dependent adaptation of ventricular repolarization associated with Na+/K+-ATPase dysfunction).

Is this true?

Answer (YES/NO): YES